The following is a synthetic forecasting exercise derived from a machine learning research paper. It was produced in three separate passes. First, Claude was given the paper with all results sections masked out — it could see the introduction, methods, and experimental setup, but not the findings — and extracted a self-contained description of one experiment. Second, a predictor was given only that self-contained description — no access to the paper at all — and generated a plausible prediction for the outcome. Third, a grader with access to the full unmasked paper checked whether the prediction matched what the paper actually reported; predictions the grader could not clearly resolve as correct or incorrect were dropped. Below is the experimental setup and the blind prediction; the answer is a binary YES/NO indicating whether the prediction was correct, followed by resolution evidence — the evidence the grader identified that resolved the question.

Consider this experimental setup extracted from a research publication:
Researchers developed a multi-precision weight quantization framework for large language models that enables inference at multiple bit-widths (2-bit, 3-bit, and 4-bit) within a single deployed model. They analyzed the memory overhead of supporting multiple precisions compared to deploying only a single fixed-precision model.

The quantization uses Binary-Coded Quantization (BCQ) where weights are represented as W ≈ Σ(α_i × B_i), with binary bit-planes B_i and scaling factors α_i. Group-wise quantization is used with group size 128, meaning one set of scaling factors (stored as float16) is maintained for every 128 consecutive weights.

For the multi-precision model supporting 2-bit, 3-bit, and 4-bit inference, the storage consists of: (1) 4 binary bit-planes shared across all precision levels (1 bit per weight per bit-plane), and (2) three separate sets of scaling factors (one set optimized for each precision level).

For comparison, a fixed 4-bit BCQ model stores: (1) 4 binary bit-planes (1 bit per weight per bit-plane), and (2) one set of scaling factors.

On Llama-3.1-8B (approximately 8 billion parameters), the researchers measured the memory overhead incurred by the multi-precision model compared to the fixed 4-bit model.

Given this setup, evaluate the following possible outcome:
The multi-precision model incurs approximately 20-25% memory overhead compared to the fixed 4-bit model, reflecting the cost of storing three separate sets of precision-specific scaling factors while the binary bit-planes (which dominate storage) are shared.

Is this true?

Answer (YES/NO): NO